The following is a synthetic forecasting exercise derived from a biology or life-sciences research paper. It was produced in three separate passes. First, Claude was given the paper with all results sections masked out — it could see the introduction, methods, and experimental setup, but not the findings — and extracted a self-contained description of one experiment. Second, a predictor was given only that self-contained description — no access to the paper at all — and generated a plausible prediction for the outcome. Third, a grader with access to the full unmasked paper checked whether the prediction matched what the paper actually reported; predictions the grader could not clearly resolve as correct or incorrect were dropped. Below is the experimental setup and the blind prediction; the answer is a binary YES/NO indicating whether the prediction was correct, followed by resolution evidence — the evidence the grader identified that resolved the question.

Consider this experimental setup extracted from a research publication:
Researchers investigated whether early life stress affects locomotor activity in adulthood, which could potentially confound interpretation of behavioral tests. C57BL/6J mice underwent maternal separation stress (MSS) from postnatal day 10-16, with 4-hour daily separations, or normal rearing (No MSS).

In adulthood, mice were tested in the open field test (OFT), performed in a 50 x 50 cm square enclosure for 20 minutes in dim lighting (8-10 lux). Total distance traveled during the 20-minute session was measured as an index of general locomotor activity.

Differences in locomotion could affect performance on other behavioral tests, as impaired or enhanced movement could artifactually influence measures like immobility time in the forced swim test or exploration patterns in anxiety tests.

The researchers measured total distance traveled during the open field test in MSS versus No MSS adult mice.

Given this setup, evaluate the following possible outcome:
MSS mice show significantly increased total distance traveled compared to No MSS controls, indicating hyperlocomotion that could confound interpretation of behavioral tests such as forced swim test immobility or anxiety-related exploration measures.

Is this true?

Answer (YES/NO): NO